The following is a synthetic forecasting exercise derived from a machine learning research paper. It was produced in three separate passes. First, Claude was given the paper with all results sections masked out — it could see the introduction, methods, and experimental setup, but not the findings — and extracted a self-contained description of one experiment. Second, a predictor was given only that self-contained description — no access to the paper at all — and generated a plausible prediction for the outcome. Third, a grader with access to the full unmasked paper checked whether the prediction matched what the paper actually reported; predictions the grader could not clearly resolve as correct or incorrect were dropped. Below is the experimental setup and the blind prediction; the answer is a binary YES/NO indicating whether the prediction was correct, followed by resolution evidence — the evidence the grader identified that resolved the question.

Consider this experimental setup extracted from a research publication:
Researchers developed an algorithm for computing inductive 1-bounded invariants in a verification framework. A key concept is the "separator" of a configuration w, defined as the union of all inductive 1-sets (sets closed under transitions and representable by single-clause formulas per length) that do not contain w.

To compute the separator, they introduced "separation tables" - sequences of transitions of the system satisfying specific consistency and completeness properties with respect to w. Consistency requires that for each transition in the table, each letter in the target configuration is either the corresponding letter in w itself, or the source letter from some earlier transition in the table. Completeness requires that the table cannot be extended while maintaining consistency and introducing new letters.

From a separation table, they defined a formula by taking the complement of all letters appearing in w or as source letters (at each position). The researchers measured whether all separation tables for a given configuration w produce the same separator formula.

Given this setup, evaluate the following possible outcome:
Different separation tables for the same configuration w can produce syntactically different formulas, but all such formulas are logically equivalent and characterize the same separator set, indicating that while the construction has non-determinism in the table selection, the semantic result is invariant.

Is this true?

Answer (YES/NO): NO